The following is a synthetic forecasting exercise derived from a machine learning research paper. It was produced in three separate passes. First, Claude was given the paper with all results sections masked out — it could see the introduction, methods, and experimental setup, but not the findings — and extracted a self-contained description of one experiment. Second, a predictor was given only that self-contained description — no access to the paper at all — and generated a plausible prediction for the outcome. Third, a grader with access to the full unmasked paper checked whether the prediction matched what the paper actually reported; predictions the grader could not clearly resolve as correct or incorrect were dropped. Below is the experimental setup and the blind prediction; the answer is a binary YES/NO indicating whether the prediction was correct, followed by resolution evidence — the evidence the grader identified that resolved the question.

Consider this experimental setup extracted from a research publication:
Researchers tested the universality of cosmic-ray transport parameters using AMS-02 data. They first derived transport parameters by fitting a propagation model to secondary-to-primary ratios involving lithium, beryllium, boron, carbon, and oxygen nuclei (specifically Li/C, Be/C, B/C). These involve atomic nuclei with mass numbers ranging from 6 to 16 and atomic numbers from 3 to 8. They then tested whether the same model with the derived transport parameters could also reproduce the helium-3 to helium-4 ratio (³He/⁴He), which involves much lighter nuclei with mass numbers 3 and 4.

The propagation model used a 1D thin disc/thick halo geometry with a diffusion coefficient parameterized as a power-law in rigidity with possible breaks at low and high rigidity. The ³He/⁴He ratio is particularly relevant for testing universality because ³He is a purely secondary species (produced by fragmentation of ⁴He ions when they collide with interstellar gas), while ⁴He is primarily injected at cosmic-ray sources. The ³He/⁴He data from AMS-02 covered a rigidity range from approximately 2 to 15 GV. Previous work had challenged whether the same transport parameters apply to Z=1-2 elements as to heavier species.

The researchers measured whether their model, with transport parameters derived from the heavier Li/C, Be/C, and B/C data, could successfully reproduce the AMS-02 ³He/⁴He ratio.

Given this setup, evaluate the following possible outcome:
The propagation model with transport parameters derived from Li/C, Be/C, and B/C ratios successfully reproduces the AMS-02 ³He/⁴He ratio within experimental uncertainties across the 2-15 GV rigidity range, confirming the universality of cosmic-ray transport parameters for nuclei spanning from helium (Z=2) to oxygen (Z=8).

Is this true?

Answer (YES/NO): NO